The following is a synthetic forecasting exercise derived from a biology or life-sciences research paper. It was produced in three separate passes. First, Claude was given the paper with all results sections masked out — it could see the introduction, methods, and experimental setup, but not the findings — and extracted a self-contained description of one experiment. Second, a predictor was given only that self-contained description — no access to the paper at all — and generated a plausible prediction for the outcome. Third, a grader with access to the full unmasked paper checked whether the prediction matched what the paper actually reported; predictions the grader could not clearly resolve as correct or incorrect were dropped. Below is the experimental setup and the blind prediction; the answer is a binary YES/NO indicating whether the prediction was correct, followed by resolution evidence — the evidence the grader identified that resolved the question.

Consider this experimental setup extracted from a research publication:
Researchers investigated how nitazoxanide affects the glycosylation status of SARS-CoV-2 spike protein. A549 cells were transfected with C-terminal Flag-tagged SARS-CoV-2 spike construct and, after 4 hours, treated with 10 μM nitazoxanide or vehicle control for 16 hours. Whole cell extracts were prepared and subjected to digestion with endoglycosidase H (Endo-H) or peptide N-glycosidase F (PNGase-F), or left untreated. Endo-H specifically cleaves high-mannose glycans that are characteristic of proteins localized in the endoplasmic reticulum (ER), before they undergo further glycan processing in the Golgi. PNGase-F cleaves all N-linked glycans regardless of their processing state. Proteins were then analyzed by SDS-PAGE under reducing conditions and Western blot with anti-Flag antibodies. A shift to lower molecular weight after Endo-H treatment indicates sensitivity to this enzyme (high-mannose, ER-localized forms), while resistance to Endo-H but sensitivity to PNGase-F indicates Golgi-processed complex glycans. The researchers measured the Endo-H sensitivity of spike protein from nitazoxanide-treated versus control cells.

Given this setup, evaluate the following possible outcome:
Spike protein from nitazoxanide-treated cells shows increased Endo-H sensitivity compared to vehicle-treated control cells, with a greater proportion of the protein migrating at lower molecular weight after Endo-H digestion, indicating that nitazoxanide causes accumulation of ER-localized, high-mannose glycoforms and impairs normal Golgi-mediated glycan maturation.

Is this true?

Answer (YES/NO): YES